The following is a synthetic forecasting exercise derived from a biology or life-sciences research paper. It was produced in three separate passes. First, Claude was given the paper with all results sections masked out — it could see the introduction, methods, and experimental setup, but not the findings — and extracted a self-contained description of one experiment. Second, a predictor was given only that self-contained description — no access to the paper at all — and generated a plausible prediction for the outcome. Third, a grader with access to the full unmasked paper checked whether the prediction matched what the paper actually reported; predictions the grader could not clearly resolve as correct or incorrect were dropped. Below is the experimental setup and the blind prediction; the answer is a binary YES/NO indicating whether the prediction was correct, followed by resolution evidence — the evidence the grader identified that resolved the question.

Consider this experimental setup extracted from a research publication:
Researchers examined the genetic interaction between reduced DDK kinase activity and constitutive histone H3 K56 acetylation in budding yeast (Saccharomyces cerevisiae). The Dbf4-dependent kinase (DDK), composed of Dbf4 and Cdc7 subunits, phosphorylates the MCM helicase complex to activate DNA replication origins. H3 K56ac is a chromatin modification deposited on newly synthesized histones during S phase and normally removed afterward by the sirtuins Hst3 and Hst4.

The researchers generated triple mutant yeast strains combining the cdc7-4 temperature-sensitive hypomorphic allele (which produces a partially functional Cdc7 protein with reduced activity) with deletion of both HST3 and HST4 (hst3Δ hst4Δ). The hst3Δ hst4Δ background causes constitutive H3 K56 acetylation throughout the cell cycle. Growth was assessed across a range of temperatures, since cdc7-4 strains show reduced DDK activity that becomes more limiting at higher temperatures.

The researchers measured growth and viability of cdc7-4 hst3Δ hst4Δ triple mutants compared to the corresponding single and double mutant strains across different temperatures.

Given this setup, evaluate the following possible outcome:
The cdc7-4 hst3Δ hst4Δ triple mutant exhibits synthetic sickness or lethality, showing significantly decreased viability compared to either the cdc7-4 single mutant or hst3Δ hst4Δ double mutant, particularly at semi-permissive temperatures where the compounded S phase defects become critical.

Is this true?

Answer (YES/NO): YES